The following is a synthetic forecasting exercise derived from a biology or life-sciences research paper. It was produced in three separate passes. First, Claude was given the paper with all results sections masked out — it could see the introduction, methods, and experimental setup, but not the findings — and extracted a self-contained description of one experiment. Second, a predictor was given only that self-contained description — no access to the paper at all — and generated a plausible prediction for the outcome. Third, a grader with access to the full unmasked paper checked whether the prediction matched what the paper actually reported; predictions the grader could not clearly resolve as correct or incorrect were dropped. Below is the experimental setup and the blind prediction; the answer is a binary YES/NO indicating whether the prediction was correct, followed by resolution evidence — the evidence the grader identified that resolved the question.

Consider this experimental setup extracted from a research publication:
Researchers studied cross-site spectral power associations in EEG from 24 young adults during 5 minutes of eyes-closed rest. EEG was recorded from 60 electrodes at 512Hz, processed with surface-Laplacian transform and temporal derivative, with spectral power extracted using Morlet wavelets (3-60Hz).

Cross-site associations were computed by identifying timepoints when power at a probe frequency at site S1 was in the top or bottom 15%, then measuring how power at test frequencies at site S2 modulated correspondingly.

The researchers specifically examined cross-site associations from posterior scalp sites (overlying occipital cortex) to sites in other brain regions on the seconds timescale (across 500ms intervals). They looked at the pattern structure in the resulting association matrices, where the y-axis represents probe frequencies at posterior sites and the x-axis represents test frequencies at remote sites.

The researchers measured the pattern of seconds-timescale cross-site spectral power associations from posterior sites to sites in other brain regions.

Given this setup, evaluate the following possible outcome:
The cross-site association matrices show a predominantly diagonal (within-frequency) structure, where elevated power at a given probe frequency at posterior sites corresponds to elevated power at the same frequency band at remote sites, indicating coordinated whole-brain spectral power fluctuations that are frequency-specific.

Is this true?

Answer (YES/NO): NO